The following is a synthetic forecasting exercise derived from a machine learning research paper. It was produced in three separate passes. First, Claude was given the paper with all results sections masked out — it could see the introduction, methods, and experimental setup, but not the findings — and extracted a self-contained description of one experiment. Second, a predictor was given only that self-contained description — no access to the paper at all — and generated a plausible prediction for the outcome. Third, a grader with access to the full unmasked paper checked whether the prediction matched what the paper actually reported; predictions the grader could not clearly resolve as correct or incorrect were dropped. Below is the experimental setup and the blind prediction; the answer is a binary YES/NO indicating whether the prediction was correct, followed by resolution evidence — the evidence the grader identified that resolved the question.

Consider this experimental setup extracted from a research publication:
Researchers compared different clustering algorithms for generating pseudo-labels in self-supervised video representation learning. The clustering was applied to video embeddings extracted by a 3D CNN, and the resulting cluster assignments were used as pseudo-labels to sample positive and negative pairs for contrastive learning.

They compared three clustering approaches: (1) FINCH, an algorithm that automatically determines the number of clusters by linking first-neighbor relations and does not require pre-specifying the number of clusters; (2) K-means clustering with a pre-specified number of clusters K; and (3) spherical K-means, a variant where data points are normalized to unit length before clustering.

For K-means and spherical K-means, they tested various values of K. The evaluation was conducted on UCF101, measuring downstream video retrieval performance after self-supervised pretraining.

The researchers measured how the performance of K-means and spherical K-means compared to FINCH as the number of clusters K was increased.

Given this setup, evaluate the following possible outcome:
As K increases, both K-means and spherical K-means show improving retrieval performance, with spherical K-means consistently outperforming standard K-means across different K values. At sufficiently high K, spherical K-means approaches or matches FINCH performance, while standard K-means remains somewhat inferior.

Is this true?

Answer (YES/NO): NO